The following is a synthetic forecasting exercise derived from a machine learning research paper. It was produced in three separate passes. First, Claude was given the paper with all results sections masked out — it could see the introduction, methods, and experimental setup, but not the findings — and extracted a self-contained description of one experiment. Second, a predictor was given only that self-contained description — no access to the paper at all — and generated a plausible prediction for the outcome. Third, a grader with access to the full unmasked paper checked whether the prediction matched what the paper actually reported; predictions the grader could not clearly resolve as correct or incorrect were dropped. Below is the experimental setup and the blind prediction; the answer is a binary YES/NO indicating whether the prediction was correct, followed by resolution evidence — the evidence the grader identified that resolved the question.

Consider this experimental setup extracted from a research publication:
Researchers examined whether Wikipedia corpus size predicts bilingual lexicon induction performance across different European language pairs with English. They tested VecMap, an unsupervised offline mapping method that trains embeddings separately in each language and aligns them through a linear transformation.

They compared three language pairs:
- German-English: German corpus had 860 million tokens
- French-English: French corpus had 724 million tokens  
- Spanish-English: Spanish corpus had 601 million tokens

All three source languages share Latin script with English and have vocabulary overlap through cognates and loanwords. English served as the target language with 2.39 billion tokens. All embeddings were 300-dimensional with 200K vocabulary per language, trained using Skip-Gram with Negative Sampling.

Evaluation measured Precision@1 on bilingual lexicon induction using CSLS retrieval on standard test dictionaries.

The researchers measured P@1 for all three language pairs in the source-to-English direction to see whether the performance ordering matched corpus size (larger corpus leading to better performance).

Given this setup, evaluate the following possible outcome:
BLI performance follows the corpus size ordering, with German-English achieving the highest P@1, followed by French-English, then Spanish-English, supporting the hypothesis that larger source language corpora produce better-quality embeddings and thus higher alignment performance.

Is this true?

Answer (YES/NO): NO